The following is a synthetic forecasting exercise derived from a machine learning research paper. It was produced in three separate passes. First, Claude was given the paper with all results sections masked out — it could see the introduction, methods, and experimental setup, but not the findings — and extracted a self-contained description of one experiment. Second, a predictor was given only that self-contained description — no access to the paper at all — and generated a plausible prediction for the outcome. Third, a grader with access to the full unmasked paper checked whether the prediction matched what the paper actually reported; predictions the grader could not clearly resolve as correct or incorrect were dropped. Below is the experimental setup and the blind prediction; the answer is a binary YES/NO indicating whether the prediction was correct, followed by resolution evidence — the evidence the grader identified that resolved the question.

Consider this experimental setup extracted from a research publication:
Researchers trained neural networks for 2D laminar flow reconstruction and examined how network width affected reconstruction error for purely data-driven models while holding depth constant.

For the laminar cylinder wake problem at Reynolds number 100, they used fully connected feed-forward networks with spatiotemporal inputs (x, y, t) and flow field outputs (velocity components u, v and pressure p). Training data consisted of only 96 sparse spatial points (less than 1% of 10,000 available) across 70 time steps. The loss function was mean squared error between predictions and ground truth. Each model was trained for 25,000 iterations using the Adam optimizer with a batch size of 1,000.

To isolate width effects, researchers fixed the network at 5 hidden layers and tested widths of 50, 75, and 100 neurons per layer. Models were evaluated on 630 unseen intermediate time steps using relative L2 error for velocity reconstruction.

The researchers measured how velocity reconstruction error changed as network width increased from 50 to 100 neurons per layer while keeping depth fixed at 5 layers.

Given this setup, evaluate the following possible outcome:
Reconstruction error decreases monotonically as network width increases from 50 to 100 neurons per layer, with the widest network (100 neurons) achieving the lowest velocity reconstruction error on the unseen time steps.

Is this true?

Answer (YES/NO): NO